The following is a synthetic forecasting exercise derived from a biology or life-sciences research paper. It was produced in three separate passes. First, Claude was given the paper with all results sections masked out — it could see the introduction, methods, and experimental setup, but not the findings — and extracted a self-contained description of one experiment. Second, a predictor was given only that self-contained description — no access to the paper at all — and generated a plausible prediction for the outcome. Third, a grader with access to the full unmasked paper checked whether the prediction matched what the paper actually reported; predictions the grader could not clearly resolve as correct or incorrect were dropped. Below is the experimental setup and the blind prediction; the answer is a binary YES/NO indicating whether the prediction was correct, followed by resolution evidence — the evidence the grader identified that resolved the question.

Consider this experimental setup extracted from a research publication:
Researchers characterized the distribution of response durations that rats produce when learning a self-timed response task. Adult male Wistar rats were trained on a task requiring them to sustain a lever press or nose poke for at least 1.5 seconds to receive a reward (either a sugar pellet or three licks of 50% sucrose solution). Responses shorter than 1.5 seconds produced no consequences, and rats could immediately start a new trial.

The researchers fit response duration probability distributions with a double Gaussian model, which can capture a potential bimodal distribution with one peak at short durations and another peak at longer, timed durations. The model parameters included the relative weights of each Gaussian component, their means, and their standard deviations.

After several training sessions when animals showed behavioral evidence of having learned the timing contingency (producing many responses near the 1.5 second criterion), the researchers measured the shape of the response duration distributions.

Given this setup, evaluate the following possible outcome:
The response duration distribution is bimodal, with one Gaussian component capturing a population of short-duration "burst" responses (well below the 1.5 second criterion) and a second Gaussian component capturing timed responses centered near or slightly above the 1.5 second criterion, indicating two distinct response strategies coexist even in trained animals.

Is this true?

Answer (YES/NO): YES